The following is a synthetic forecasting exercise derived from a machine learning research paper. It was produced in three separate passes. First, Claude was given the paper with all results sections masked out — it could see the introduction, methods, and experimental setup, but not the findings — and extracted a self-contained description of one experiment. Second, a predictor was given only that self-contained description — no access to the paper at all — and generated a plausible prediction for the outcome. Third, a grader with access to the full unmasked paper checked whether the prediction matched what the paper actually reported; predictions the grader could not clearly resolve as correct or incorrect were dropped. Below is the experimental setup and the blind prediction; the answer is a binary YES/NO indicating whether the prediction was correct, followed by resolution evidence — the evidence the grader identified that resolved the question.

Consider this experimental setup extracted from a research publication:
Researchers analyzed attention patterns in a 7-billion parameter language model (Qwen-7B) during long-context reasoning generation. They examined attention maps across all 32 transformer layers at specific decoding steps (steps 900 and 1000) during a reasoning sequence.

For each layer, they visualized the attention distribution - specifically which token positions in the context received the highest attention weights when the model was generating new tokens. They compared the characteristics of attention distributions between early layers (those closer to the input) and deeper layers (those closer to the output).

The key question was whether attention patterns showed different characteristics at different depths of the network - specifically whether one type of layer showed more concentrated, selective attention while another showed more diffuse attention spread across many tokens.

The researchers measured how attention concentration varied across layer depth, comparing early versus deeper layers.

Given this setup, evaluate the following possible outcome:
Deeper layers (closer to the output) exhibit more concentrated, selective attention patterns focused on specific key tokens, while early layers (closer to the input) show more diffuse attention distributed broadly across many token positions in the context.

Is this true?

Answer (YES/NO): YES